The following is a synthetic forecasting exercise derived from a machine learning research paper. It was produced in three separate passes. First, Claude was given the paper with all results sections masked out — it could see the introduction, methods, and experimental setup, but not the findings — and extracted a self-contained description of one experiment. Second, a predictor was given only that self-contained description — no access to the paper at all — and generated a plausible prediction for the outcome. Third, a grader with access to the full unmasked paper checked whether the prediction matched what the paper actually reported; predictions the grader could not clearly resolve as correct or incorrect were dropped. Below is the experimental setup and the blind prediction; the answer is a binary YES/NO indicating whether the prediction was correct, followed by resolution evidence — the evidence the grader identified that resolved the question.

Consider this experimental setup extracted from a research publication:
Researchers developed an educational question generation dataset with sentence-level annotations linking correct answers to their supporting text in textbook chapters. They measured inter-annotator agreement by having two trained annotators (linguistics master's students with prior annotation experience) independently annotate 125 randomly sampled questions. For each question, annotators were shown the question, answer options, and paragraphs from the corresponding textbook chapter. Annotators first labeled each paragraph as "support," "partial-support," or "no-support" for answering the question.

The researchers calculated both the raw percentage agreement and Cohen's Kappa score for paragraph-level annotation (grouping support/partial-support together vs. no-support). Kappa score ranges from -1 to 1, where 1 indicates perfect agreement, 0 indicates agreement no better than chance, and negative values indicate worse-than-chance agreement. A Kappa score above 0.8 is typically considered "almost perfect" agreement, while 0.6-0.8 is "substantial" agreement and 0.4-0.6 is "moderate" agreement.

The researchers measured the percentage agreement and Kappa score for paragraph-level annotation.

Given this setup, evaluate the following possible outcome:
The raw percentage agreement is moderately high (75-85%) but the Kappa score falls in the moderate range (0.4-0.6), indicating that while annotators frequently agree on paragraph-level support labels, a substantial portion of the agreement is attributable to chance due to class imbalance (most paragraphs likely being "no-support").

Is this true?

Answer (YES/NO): NO